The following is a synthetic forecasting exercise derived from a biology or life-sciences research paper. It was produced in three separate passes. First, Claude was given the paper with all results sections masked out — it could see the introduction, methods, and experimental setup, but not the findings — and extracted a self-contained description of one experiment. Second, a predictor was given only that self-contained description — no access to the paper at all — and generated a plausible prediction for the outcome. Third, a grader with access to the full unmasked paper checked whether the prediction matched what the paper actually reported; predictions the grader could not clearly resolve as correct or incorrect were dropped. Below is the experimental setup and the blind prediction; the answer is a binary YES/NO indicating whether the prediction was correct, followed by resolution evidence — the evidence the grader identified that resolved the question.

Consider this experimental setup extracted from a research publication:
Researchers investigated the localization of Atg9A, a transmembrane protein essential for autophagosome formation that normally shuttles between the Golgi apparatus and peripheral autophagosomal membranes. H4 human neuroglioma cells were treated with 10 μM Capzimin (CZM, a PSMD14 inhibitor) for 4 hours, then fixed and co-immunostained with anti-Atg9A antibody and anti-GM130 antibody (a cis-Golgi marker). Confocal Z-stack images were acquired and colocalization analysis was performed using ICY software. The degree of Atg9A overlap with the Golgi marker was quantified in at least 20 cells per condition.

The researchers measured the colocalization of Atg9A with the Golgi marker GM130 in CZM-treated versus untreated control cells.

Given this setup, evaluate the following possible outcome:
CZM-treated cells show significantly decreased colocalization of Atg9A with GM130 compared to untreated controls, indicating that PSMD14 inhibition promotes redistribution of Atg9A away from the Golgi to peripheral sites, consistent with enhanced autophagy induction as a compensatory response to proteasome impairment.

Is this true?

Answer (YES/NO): NO